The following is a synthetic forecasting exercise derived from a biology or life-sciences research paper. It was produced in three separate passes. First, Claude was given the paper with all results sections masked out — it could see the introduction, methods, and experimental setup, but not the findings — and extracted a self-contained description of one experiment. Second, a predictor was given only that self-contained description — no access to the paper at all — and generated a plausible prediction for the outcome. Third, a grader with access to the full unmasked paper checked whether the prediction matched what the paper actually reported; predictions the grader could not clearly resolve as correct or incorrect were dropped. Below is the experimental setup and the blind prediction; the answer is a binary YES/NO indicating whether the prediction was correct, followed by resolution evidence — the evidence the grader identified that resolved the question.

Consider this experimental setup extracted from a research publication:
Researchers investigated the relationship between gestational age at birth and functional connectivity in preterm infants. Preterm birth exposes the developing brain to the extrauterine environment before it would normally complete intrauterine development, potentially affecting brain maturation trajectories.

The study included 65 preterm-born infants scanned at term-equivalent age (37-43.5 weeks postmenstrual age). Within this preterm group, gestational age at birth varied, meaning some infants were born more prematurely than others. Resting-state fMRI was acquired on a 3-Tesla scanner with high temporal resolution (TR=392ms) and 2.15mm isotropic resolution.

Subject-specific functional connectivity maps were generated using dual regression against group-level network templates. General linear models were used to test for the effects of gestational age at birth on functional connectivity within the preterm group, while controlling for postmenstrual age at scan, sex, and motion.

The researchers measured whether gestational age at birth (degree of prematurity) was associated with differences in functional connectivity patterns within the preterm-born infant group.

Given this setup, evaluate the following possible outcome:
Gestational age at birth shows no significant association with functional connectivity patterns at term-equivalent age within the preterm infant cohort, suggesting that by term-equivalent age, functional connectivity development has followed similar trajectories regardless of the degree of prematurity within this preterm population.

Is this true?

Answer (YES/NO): NO